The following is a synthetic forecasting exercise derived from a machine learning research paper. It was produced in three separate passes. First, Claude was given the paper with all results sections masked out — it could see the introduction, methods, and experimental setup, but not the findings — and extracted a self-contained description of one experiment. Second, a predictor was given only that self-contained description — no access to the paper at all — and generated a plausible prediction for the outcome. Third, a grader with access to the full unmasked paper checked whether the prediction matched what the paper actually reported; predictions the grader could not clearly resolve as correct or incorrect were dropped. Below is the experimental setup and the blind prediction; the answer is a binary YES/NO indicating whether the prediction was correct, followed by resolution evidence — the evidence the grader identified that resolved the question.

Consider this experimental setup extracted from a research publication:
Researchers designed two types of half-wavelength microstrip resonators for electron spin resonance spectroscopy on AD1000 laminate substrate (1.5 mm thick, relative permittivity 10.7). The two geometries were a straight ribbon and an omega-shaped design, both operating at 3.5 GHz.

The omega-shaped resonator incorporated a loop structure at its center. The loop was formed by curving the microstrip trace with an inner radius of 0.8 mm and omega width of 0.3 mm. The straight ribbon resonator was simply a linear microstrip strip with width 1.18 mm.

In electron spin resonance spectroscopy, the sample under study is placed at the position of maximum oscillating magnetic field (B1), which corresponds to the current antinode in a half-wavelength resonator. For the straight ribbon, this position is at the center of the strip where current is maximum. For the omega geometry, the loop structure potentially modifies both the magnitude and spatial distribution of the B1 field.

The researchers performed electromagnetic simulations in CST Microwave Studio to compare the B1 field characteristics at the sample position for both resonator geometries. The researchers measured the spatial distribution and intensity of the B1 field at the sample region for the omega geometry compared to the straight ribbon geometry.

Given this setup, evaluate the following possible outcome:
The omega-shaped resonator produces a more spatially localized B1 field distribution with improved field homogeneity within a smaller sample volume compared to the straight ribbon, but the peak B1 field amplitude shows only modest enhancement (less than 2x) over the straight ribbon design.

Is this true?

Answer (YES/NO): NO